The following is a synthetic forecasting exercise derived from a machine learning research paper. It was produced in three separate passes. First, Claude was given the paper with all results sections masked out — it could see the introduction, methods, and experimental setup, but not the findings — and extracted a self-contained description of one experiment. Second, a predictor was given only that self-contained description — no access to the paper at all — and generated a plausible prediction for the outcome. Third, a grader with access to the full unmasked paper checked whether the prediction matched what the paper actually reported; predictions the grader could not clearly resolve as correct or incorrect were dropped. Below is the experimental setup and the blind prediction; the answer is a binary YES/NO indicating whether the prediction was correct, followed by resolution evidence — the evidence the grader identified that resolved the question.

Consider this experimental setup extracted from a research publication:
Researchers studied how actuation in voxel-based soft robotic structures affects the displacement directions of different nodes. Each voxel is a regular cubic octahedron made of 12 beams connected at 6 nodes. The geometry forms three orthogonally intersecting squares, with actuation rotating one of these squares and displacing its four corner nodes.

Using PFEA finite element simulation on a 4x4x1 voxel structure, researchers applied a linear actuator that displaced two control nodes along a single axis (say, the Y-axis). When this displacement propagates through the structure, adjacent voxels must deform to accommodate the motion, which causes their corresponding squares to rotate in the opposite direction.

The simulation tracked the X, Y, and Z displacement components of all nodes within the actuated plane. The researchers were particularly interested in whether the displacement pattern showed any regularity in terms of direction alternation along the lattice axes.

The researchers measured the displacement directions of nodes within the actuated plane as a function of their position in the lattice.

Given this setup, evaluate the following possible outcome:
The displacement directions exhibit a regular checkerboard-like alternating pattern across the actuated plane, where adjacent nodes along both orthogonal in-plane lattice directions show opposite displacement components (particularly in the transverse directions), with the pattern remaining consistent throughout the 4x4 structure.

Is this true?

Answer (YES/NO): YES